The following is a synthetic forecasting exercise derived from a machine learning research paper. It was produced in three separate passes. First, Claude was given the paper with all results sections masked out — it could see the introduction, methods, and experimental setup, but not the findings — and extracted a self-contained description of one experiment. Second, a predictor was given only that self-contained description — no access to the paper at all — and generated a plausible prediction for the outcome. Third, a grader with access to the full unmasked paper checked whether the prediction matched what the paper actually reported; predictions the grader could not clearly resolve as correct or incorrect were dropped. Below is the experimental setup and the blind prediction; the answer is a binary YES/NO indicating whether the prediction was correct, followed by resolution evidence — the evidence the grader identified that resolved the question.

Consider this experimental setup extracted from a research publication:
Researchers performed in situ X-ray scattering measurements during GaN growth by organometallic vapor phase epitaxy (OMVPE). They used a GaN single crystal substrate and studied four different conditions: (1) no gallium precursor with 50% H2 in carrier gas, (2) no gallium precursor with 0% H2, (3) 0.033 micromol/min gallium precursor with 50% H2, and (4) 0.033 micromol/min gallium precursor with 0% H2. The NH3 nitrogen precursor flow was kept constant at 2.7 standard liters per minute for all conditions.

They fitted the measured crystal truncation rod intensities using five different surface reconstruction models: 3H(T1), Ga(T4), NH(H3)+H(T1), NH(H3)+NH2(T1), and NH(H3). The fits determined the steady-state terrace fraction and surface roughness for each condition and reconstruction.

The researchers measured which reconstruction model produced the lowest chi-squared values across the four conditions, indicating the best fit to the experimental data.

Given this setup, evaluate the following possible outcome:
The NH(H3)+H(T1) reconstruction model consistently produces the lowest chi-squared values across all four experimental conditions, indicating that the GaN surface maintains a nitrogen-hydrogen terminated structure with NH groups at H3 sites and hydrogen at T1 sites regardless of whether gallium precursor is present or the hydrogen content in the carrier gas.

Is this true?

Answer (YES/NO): NO